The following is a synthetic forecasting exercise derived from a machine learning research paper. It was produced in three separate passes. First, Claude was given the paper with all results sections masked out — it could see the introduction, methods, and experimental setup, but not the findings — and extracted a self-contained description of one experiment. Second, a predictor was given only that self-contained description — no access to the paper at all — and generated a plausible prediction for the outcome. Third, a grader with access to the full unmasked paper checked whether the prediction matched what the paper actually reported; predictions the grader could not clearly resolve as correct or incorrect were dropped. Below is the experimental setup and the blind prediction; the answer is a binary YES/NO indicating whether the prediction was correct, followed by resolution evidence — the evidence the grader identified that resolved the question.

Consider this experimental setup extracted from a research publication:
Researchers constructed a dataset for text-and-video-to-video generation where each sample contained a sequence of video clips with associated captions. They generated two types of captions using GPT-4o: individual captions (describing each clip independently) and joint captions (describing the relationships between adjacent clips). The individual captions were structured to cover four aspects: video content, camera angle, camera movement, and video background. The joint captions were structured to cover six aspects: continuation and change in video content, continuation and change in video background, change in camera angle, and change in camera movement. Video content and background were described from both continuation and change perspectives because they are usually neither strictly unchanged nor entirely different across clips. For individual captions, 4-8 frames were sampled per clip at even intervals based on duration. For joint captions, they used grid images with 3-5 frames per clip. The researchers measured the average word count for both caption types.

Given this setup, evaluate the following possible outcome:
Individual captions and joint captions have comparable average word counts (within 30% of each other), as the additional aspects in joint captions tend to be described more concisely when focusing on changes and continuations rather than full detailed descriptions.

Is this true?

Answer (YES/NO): YES